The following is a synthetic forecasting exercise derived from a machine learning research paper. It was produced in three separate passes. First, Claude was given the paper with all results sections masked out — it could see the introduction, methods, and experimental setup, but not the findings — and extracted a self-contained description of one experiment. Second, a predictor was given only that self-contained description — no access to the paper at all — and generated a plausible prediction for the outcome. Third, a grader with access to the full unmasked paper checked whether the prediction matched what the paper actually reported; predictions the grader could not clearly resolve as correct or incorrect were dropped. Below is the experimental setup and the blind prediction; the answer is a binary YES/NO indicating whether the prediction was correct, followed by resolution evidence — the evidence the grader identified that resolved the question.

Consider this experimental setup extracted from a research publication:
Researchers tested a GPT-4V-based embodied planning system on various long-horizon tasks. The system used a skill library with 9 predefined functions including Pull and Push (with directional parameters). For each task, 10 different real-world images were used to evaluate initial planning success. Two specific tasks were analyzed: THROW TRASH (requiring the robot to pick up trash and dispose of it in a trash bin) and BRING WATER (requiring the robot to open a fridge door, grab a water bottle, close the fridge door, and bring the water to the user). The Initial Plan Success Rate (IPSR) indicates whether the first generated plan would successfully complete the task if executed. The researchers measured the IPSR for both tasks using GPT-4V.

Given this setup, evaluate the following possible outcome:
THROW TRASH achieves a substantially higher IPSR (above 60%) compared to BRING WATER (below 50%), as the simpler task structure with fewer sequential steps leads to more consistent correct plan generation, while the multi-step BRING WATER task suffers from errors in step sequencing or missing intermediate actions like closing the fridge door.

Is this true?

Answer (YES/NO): NO